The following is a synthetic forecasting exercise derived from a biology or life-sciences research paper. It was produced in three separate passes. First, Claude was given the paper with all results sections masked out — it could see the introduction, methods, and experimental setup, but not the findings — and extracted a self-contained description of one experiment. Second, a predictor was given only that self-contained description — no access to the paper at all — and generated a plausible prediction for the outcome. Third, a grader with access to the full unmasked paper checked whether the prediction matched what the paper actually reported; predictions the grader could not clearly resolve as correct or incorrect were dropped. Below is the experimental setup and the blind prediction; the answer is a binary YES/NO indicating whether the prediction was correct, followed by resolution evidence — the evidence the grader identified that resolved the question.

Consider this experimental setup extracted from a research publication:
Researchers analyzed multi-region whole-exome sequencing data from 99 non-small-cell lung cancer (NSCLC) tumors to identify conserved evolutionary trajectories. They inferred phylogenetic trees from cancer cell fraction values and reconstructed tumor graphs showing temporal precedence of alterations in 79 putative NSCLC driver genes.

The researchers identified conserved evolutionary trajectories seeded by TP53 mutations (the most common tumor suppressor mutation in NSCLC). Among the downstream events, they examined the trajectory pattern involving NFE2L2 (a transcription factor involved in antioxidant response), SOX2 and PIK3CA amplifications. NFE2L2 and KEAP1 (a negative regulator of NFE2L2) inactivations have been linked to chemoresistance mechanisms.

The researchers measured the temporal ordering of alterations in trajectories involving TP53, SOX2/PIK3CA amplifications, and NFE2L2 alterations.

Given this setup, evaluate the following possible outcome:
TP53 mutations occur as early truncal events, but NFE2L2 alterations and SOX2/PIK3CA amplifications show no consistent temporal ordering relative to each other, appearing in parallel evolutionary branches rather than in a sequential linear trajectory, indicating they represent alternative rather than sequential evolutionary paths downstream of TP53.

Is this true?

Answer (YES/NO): NO